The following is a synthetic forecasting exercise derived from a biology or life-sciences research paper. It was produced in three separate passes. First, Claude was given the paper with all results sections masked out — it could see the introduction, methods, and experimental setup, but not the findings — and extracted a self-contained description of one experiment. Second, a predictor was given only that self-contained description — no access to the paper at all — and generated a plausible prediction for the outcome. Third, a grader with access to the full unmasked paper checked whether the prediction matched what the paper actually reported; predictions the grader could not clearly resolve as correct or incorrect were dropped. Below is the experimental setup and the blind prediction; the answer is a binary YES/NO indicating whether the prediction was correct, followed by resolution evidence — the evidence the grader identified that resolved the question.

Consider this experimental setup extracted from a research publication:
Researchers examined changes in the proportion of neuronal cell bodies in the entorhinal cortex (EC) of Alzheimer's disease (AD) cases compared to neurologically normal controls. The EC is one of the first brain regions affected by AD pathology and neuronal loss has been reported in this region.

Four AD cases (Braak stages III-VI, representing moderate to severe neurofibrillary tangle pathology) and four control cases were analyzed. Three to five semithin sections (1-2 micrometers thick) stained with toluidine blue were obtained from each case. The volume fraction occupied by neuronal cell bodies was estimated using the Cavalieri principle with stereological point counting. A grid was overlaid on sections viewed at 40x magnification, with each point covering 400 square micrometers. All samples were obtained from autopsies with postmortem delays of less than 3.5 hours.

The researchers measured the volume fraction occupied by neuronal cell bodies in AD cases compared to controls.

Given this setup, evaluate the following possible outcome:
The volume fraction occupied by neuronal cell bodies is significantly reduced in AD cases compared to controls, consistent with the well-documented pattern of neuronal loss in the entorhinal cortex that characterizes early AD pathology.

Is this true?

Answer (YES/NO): YES